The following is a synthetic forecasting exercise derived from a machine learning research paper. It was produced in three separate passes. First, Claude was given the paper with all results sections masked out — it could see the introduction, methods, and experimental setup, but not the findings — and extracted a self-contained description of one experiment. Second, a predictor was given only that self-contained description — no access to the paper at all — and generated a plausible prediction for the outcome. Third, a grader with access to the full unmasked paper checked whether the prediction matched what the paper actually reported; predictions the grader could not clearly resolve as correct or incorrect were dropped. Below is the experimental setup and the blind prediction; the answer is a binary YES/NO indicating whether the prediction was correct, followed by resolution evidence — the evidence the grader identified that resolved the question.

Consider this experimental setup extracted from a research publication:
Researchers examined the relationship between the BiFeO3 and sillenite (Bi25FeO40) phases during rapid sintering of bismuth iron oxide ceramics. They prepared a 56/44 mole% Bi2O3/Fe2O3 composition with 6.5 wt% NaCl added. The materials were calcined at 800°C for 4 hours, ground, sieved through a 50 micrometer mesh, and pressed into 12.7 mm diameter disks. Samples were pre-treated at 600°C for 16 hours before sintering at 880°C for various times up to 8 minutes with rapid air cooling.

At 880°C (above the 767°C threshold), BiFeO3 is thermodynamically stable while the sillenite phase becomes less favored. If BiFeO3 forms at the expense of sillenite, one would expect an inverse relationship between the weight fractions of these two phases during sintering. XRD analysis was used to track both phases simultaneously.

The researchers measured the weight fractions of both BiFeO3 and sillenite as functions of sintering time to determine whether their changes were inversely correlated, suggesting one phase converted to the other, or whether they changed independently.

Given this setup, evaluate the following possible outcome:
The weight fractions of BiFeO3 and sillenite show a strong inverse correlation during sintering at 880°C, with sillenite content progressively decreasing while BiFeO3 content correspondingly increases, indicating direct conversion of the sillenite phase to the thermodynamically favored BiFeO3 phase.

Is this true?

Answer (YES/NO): NO